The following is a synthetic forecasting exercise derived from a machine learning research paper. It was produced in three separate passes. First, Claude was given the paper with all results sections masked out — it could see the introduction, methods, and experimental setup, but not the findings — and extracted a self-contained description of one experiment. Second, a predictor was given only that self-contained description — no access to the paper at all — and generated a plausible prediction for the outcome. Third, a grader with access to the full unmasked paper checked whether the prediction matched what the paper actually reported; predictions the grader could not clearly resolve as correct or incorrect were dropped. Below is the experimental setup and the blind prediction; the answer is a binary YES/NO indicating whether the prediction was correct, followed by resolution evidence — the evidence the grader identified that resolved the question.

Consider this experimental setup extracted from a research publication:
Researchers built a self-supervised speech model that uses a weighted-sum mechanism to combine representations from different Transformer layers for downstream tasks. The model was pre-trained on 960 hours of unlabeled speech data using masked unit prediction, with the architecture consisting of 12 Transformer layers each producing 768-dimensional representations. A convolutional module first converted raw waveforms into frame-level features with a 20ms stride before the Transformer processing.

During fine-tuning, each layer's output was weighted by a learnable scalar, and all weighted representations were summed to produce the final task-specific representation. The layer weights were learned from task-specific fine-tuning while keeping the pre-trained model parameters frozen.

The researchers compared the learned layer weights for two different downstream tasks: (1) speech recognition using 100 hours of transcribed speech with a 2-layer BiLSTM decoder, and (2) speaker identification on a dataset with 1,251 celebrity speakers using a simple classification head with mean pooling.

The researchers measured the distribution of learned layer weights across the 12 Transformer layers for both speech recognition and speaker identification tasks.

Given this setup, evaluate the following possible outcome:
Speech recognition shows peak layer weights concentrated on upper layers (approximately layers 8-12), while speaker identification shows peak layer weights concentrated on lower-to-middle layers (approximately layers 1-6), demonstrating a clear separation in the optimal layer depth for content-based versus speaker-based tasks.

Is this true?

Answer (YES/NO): YES